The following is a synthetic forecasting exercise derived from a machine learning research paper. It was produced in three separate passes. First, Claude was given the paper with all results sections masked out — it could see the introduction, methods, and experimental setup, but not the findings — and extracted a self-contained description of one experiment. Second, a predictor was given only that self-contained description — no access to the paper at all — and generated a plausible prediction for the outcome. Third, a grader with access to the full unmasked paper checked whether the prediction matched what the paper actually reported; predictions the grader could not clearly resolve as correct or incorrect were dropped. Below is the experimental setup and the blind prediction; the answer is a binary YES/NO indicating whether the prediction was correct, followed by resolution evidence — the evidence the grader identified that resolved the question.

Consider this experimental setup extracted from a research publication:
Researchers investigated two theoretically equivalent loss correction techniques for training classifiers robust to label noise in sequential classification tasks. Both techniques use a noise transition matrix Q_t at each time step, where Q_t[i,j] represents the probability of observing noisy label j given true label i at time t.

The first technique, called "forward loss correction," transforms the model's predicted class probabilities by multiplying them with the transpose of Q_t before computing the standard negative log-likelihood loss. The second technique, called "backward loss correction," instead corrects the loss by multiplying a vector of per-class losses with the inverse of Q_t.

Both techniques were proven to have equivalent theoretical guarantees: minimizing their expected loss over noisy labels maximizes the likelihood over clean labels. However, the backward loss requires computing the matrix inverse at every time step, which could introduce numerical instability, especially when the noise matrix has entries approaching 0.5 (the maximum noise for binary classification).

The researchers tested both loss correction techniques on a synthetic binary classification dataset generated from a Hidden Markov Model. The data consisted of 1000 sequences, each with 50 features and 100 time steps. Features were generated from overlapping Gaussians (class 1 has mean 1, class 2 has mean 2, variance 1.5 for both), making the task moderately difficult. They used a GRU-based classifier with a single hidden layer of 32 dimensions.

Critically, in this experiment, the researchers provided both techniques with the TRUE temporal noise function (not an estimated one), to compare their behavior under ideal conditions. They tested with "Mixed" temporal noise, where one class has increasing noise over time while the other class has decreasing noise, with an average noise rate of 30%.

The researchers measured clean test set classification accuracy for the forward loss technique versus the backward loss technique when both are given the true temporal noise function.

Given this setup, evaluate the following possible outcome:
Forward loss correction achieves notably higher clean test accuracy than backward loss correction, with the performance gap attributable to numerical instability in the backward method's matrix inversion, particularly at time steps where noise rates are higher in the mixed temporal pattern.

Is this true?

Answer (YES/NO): YES